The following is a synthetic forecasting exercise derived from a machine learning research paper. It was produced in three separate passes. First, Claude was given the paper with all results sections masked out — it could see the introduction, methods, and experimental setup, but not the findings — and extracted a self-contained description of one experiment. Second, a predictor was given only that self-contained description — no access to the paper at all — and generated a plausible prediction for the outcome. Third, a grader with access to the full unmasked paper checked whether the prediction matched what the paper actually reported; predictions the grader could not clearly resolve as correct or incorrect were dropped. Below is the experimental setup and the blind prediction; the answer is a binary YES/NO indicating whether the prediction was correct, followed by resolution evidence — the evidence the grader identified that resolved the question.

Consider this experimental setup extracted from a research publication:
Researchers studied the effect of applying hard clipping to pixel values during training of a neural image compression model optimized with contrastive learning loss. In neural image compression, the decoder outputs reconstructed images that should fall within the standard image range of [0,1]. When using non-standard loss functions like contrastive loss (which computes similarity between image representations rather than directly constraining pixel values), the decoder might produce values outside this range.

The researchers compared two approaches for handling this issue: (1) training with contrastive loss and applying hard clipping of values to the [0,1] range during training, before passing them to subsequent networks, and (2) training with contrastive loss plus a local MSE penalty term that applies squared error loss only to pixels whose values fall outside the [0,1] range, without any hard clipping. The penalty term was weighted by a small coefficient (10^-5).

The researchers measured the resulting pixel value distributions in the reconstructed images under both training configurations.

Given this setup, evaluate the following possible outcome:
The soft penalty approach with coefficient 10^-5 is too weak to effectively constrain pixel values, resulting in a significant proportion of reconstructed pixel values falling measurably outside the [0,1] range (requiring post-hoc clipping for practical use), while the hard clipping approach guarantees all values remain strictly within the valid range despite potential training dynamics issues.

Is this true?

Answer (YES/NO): NO